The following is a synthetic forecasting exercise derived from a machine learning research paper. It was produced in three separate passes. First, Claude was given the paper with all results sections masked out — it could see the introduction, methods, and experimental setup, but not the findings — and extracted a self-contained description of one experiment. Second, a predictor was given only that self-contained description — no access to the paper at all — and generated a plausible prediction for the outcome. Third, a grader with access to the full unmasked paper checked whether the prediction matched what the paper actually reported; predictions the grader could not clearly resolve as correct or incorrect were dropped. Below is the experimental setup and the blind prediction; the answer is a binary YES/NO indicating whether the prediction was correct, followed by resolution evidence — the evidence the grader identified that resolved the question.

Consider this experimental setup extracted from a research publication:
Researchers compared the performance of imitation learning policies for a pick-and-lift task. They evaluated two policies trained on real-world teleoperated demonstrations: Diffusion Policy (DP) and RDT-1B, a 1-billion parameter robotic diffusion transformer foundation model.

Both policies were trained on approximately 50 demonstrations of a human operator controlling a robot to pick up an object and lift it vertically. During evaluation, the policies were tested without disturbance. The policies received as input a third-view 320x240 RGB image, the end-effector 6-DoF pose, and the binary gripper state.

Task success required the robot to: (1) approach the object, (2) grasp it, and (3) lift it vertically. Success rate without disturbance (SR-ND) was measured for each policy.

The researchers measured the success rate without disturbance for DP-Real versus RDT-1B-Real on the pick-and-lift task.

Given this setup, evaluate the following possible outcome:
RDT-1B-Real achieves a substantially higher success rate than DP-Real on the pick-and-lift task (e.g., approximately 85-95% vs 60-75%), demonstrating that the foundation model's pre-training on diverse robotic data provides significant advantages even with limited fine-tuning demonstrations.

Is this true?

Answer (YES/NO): NO